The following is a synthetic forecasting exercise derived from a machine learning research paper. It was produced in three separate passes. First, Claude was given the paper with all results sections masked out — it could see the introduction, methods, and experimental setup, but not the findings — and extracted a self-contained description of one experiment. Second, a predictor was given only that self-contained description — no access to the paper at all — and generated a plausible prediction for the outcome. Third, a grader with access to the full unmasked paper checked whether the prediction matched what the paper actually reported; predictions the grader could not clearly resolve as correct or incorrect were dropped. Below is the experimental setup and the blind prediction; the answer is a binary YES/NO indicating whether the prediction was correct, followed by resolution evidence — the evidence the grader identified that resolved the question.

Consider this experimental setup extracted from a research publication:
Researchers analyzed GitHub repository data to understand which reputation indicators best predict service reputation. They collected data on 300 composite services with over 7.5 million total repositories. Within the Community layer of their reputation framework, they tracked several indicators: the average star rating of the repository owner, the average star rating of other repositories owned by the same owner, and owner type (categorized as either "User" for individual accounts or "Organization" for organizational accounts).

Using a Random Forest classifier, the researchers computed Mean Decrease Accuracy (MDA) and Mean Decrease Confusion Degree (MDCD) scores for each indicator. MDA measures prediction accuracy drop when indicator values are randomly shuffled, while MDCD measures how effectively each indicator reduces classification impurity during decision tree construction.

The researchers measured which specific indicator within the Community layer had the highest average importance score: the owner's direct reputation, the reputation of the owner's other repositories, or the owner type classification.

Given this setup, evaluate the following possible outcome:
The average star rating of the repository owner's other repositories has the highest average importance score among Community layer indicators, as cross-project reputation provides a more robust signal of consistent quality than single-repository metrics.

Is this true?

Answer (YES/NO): YES